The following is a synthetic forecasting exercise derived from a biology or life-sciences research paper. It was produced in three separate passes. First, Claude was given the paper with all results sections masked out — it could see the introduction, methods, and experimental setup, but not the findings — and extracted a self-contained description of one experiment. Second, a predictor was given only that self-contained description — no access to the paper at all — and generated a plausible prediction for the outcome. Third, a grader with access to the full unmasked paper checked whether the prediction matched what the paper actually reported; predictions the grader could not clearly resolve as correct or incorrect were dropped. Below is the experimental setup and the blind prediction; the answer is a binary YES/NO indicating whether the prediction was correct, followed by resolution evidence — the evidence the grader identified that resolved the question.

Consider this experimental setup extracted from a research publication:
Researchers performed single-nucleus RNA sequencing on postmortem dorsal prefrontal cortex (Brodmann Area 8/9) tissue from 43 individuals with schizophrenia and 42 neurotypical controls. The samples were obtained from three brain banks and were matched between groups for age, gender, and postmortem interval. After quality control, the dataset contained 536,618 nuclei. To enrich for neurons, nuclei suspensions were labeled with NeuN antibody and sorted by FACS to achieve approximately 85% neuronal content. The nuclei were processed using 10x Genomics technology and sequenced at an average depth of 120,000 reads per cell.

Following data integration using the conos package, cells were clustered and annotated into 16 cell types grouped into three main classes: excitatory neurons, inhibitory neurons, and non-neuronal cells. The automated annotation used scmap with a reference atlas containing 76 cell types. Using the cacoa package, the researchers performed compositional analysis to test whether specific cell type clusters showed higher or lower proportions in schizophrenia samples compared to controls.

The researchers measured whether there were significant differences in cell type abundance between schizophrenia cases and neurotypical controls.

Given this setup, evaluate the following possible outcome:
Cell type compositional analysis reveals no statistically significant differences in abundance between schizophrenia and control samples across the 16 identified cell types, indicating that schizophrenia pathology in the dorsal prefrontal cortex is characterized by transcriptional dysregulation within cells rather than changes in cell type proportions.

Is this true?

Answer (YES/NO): YES